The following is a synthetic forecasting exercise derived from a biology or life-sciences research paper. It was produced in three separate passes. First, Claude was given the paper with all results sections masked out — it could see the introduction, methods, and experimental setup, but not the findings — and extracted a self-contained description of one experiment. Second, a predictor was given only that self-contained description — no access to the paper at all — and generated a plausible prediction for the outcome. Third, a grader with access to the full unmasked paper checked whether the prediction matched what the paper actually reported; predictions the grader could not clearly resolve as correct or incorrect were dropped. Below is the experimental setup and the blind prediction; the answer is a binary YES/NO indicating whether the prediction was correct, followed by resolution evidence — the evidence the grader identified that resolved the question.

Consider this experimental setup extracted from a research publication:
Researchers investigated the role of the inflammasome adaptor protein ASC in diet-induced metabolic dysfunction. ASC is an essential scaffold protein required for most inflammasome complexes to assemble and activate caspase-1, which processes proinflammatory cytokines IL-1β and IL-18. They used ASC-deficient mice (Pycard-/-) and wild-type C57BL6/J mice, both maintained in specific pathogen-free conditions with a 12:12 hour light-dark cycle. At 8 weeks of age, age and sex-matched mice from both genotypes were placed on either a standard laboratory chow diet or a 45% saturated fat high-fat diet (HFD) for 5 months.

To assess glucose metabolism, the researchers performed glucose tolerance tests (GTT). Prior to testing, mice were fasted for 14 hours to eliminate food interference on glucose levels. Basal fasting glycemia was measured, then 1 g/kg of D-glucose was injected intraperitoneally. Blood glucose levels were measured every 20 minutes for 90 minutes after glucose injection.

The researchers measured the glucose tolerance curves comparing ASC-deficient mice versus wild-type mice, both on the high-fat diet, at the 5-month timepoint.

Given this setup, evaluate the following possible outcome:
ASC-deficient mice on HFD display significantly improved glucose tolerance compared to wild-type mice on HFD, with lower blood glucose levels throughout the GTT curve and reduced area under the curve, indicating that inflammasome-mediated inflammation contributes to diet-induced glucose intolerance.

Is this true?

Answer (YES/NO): YES